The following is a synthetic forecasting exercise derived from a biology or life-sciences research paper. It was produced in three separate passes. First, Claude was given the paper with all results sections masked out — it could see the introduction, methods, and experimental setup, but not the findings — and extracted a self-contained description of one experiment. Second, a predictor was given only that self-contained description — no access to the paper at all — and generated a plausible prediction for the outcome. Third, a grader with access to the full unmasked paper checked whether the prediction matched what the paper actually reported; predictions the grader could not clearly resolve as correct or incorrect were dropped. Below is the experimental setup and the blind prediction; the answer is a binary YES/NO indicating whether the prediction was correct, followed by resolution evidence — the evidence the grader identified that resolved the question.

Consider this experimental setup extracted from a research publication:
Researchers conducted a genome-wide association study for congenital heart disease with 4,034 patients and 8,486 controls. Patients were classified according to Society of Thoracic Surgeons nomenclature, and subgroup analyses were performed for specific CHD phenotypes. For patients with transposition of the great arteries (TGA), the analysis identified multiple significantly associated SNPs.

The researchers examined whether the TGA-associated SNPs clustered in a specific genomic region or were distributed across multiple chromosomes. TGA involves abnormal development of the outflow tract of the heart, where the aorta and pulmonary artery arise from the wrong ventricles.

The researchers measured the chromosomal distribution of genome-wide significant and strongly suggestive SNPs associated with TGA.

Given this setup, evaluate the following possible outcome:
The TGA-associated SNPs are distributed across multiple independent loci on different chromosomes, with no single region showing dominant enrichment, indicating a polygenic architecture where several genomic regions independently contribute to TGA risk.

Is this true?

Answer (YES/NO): NO